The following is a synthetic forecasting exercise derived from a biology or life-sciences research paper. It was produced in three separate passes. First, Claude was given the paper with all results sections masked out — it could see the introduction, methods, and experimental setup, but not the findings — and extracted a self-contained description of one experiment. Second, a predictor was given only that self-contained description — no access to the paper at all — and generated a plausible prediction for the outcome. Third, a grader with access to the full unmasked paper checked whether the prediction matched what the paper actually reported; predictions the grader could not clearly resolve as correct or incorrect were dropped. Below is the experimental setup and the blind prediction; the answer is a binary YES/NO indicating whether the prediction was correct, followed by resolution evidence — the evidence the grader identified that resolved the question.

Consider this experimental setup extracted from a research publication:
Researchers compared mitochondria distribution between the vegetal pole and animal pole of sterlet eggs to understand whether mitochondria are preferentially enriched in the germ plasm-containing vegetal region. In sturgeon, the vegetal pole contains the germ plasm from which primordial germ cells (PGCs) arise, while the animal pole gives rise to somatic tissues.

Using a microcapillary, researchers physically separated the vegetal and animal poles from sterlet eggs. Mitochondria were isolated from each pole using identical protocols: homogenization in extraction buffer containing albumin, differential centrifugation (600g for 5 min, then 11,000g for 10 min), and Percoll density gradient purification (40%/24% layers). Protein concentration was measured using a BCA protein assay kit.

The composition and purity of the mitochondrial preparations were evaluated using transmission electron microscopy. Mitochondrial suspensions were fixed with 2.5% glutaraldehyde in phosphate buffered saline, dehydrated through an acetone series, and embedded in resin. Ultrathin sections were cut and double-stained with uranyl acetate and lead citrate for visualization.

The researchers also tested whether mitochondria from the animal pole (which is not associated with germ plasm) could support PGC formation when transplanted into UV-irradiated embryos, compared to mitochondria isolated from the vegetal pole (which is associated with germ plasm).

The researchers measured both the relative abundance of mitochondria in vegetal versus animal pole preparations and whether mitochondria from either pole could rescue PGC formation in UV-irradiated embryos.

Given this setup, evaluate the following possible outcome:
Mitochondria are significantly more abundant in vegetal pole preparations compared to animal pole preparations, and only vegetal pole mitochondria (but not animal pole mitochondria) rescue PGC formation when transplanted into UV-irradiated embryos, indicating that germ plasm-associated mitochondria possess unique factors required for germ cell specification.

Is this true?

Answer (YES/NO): NO